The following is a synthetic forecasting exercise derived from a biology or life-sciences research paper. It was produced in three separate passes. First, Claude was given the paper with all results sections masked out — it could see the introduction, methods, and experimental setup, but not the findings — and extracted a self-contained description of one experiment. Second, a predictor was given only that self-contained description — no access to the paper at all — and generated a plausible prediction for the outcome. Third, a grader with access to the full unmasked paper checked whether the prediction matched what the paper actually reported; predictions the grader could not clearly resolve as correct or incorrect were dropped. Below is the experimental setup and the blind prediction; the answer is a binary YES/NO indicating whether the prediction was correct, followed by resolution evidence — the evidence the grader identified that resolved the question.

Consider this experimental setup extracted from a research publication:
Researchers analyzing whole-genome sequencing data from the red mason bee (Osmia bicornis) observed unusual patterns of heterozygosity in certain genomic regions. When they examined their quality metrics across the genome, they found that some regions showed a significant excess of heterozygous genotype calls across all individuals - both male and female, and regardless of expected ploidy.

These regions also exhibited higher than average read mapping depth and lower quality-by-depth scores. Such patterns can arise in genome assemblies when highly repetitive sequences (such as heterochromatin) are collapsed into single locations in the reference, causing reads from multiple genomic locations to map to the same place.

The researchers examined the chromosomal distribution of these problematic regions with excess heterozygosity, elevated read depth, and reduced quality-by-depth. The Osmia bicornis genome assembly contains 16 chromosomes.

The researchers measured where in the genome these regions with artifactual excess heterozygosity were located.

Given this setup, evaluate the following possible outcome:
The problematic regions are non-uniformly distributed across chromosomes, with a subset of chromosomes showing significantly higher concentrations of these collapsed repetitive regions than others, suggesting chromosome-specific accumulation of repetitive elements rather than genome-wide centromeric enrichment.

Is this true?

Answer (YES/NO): NO